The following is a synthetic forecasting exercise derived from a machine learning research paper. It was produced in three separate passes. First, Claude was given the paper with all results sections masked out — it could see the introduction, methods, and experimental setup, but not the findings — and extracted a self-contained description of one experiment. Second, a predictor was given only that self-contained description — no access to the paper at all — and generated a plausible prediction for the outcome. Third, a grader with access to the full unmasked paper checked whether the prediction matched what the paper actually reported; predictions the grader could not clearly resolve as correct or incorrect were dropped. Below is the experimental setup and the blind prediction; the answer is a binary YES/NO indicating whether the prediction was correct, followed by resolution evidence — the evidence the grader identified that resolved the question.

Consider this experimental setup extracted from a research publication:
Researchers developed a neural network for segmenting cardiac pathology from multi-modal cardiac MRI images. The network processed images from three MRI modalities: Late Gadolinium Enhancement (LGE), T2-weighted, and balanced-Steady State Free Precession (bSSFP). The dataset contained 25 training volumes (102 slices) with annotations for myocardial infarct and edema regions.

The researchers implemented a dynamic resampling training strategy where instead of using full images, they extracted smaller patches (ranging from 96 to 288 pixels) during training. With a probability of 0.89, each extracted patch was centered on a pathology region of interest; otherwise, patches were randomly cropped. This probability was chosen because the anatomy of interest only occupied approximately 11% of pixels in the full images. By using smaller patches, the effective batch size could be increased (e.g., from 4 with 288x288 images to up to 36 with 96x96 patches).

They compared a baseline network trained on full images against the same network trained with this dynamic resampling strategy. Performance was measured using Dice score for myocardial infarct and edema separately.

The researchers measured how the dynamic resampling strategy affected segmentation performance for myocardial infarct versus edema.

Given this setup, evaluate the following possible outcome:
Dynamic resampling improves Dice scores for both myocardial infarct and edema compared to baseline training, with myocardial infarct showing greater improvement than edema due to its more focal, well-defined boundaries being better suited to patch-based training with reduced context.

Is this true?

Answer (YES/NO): NO